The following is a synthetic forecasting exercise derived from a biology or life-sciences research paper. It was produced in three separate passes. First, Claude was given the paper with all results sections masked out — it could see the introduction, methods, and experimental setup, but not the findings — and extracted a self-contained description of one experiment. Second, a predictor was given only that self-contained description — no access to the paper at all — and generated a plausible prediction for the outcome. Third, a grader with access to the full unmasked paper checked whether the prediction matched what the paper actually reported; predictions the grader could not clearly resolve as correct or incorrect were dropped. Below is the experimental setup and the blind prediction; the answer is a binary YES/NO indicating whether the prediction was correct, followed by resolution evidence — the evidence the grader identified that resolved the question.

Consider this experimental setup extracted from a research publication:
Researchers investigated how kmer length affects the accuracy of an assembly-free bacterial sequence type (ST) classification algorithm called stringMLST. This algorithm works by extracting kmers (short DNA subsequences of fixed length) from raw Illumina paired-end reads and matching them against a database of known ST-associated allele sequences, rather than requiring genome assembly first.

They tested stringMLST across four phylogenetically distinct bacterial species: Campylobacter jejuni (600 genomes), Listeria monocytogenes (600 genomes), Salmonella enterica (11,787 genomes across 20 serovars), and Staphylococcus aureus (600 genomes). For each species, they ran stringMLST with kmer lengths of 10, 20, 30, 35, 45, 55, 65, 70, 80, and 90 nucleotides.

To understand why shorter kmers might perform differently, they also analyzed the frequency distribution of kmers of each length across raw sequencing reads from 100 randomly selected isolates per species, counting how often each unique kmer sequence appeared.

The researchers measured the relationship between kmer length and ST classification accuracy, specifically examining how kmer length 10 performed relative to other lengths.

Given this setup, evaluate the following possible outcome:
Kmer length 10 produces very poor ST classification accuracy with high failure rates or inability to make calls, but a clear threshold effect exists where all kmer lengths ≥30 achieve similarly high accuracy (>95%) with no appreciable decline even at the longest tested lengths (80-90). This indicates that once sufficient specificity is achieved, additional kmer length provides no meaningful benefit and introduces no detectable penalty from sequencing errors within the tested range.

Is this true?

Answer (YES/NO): NO